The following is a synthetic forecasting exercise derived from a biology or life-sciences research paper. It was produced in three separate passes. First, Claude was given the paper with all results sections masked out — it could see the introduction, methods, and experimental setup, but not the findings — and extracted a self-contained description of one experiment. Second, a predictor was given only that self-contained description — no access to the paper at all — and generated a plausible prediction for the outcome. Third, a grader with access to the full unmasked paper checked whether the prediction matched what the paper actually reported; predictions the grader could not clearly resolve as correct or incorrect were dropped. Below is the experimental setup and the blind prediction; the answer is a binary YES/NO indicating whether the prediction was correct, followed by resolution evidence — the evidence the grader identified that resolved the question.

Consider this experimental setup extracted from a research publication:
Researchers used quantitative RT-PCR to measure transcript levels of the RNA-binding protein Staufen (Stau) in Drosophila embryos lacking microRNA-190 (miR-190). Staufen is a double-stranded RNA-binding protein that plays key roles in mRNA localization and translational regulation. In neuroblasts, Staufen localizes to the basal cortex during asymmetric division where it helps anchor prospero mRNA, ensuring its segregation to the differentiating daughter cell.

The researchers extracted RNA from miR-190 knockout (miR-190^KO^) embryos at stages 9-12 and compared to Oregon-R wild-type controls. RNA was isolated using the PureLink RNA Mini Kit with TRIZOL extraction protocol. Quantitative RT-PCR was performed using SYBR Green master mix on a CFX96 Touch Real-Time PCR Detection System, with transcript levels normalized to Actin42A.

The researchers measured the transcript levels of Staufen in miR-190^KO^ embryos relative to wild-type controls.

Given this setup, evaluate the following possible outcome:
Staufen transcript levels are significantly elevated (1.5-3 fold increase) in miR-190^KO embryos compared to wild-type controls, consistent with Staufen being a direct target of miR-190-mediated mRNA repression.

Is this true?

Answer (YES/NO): NO